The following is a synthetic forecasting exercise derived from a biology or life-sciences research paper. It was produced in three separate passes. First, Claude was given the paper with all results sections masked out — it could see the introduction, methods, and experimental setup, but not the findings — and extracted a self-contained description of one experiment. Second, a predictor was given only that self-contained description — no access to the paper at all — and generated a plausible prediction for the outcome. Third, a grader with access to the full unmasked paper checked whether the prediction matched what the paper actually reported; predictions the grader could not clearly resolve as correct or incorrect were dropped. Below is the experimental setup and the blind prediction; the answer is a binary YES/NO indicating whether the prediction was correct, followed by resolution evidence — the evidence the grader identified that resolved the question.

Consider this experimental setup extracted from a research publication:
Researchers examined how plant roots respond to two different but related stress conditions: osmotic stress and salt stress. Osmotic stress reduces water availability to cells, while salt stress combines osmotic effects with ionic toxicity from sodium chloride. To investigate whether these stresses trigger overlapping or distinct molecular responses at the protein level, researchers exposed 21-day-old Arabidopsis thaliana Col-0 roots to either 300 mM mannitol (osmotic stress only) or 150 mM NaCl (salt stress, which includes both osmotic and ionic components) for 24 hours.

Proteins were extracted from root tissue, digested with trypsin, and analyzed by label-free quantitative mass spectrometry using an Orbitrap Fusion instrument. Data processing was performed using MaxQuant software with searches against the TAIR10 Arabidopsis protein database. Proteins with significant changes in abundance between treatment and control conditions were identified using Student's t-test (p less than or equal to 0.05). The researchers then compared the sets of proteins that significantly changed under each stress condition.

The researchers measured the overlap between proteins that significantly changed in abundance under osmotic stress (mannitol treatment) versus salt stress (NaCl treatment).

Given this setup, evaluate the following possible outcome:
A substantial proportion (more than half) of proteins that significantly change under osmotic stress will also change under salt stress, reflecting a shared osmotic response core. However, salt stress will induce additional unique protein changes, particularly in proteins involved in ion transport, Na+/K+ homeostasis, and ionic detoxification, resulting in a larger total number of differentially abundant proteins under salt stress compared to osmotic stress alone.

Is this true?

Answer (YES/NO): NO